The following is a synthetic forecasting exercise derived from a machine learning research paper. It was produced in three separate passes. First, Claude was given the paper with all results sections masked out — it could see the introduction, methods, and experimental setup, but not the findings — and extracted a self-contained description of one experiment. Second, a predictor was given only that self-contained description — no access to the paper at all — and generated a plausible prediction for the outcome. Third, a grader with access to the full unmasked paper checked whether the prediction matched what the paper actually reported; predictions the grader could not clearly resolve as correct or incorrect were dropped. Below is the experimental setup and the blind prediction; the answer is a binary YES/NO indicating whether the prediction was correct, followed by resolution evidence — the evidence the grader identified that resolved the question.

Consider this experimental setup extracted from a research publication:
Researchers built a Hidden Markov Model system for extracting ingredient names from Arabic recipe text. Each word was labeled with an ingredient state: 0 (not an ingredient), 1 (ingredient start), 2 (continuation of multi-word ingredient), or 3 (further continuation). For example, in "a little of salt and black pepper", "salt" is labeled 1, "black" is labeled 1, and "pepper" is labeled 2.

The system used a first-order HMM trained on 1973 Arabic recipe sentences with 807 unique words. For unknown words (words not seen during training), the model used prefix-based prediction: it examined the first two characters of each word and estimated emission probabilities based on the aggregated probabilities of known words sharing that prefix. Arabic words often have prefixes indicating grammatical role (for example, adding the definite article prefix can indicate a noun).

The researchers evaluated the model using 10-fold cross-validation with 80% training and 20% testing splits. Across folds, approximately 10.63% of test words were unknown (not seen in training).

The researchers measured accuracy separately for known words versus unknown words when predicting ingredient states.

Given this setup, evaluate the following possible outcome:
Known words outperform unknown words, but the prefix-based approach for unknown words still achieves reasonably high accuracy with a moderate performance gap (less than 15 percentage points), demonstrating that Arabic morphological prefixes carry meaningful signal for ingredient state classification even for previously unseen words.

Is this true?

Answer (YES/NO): NO